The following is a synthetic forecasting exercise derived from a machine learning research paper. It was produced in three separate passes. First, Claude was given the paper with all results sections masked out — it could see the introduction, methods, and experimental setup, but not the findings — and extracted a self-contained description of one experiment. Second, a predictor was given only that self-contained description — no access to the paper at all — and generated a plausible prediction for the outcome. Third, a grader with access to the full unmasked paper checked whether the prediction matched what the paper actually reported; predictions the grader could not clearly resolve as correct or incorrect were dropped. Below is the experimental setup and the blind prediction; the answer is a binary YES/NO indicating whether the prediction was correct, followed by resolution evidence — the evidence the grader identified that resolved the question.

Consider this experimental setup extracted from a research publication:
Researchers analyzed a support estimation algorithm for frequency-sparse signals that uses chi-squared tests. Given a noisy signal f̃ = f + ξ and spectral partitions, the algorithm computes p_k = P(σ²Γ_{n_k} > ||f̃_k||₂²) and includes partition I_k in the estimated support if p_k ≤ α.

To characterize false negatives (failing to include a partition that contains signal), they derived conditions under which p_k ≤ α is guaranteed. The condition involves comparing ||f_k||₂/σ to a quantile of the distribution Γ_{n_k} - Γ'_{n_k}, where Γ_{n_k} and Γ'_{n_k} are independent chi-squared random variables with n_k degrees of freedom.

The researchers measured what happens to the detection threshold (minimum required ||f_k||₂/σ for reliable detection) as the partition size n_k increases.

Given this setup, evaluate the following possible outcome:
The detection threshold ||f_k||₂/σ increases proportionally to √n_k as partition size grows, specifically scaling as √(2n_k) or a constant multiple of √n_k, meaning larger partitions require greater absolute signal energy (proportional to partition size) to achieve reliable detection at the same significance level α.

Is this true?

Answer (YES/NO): NO